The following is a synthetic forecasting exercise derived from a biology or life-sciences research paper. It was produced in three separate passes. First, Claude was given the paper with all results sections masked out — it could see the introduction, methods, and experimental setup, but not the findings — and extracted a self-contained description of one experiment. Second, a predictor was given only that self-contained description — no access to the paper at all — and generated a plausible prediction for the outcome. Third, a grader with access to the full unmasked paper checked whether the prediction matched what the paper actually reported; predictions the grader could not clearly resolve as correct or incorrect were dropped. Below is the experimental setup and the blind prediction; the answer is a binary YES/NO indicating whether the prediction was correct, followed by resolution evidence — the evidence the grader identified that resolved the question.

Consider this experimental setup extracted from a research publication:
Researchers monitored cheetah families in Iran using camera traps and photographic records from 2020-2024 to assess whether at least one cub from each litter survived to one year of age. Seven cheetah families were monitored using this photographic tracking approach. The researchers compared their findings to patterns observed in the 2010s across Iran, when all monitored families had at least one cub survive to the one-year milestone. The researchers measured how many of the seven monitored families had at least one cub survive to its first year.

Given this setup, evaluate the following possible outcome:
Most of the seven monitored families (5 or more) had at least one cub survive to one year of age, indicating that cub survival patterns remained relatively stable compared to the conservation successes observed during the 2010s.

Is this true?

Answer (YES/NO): YES